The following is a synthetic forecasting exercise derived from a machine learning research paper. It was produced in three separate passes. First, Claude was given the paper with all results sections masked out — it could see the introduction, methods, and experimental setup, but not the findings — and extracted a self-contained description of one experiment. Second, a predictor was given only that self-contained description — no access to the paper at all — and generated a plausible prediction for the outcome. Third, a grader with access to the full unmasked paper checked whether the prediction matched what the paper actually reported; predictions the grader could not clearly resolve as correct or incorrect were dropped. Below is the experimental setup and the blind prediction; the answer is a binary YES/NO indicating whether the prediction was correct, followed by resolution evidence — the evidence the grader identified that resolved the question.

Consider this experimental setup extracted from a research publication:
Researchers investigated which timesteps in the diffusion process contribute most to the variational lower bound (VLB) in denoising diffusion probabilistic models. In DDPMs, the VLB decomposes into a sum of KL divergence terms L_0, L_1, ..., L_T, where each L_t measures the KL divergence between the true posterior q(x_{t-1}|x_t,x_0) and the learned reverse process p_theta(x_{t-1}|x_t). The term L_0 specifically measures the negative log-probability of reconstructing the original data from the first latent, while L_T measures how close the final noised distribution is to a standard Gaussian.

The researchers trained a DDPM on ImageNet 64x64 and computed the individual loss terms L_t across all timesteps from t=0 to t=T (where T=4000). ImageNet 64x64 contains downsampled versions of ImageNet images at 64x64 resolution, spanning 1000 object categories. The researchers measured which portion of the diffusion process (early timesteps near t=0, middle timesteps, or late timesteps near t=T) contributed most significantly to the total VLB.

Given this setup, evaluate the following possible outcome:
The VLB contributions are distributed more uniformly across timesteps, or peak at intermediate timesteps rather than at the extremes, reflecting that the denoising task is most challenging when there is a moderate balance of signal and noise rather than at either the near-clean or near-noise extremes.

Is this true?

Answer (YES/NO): NO